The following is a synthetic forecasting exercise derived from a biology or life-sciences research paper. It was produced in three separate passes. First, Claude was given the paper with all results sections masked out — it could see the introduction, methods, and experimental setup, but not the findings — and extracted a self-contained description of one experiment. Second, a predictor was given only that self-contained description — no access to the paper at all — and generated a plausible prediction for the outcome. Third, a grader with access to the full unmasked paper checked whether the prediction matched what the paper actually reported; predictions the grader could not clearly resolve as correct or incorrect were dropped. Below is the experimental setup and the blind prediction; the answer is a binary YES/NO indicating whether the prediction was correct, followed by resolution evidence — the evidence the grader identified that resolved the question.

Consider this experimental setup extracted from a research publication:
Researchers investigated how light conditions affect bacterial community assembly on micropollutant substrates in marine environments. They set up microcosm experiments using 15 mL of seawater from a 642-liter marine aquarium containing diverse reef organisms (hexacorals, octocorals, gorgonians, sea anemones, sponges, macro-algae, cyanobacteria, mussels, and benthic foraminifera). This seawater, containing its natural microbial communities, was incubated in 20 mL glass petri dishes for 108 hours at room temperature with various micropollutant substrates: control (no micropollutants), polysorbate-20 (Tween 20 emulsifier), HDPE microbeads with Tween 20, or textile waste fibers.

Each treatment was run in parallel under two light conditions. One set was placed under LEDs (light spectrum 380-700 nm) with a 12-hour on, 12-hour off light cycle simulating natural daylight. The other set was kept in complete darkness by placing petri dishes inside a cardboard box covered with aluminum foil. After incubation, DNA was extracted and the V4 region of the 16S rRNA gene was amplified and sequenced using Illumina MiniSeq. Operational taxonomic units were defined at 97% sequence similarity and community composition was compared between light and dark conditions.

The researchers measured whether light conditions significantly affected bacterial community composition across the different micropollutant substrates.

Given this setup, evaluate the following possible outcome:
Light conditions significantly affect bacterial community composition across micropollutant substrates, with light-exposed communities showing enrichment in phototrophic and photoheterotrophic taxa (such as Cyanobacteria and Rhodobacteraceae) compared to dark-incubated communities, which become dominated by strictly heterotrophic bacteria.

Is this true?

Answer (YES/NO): NO